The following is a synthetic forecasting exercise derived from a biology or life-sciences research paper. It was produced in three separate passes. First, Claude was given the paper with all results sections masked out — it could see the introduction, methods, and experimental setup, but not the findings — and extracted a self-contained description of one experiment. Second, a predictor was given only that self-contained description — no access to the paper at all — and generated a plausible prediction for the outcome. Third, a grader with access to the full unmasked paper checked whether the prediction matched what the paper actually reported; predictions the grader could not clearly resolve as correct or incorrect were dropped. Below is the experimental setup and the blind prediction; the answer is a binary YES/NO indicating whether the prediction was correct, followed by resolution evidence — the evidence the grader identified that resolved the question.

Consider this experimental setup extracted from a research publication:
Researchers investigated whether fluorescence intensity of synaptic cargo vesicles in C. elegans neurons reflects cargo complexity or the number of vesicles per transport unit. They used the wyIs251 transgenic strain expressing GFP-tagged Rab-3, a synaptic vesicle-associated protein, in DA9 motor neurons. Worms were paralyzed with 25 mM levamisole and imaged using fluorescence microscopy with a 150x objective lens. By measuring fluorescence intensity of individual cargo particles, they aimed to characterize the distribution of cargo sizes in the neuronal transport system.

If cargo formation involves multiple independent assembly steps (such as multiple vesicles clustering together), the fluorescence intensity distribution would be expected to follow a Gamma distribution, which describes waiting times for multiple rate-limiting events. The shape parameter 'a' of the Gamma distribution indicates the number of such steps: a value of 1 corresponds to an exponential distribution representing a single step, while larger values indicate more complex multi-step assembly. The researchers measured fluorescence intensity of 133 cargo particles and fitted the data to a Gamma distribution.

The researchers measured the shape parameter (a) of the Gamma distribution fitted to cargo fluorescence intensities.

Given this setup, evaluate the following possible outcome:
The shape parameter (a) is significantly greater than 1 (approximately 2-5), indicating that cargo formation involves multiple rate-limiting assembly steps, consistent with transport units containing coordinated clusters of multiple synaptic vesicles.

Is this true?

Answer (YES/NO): NO